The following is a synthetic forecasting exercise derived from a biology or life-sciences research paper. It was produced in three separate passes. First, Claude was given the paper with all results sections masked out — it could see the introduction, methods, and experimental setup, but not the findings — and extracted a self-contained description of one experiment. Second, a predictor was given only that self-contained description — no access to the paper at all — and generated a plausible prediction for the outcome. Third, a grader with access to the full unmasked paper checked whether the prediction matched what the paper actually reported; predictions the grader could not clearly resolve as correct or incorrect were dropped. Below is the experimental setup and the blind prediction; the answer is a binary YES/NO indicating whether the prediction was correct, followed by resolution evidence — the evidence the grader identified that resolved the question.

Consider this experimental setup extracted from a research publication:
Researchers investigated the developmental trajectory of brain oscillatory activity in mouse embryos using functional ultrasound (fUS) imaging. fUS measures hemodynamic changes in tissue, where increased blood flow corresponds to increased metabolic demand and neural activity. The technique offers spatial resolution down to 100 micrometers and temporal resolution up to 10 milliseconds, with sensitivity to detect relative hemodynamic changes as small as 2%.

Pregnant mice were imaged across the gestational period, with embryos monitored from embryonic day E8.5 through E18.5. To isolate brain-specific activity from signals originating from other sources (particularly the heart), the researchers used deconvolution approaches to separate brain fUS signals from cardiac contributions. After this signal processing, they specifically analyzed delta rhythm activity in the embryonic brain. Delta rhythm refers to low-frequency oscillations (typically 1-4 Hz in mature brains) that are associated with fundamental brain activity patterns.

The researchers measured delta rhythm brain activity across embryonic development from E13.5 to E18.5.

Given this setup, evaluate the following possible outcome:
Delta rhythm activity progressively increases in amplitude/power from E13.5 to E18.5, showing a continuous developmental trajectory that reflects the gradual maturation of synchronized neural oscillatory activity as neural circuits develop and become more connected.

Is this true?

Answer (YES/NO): NO